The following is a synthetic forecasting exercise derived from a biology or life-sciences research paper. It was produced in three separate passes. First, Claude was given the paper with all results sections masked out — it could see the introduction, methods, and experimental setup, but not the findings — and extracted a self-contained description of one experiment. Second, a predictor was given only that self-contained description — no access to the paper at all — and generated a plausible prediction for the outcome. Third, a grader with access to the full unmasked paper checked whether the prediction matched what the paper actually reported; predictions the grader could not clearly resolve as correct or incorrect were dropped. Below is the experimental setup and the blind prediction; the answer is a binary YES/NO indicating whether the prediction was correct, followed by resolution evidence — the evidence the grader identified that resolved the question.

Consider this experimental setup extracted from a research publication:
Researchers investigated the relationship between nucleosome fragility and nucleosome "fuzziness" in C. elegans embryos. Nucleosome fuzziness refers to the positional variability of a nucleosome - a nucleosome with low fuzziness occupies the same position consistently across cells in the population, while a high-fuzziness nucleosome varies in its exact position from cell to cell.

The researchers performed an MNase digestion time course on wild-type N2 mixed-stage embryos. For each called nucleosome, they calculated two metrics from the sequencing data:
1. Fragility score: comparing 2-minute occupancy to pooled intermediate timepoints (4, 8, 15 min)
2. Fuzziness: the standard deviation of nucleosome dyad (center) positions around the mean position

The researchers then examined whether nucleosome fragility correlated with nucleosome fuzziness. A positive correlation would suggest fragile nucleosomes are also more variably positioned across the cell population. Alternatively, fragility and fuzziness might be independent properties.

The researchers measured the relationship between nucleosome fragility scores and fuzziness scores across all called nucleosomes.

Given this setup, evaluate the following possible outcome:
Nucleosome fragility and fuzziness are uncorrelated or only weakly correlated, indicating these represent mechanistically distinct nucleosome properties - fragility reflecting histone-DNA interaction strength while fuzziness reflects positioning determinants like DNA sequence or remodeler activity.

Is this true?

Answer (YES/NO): YES